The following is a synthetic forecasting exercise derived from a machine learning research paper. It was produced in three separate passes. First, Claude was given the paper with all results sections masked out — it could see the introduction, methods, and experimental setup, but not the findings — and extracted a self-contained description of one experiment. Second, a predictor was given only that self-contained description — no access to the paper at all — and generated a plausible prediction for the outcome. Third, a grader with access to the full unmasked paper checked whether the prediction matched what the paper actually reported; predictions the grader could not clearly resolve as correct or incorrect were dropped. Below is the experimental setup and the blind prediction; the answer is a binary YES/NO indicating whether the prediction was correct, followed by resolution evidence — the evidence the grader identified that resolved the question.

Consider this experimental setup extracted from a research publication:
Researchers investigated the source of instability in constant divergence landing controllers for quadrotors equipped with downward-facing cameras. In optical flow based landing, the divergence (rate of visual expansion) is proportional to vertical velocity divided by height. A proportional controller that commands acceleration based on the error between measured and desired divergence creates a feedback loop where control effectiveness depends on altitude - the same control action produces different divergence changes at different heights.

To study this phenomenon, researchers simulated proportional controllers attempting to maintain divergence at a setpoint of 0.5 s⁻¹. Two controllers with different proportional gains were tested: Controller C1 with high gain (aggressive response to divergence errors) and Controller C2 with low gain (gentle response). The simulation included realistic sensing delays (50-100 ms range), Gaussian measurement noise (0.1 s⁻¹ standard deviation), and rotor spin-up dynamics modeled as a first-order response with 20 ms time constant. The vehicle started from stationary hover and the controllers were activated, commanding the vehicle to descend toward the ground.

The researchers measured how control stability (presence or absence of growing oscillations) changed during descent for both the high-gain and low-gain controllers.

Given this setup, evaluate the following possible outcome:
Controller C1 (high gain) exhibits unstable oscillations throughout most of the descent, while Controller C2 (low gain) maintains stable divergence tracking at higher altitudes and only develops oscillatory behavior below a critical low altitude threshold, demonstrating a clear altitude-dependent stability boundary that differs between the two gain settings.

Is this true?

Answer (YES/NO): NO